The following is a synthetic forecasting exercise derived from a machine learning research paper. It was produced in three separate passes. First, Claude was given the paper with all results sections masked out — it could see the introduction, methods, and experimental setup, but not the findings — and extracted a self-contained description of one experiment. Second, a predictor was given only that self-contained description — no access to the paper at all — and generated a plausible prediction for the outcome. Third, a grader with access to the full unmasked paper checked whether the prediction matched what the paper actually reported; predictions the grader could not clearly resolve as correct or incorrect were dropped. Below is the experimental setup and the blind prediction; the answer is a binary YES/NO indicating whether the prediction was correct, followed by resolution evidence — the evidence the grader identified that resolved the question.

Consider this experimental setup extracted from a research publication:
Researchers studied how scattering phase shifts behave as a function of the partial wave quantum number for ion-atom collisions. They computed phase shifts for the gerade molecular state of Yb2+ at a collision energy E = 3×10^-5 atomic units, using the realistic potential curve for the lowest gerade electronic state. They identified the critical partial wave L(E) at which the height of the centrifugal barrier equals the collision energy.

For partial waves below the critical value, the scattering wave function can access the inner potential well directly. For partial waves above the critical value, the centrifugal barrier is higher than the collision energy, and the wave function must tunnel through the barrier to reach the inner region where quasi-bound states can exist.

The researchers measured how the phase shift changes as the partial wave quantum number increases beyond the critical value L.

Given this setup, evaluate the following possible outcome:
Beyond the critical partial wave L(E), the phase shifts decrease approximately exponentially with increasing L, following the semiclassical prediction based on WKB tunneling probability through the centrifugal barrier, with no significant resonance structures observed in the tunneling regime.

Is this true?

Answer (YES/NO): NO